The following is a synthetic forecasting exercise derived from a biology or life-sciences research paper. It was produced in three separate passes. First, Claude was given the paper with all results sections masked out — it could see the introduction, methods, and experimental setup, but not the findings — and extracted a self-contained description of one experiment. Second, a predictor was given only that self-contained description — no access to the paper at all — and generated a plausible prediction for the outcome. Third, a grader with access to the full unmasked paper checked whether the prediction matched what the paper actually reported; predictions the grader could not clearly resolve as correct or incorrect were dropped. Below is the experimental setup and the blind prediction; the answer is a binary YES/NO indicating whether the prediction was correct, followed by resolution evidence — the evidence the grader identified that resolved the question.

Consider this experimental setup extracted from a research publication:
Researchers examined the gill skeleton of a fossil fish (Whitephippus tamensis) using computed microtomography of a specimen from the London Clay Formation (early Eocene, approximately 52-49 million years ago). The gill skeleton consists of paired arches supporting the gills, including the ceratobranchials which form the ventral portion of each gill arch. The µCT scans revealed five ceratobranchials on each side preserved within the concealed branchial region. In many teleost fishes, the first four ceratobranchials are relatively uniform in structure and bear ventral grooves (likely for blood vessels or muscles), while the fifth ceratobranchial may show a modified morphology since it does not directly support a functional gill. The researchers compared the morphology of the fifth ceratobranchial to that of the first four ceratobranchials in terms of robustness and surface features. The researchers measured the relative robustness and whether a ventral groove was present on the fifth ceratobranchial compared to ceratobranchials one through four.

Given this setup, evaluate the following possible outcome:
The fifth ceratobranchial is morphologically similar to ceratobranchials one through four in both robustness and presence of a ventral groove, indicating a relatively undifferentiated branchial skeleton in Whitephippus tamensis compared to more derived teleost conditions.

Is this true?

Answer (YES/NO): NO